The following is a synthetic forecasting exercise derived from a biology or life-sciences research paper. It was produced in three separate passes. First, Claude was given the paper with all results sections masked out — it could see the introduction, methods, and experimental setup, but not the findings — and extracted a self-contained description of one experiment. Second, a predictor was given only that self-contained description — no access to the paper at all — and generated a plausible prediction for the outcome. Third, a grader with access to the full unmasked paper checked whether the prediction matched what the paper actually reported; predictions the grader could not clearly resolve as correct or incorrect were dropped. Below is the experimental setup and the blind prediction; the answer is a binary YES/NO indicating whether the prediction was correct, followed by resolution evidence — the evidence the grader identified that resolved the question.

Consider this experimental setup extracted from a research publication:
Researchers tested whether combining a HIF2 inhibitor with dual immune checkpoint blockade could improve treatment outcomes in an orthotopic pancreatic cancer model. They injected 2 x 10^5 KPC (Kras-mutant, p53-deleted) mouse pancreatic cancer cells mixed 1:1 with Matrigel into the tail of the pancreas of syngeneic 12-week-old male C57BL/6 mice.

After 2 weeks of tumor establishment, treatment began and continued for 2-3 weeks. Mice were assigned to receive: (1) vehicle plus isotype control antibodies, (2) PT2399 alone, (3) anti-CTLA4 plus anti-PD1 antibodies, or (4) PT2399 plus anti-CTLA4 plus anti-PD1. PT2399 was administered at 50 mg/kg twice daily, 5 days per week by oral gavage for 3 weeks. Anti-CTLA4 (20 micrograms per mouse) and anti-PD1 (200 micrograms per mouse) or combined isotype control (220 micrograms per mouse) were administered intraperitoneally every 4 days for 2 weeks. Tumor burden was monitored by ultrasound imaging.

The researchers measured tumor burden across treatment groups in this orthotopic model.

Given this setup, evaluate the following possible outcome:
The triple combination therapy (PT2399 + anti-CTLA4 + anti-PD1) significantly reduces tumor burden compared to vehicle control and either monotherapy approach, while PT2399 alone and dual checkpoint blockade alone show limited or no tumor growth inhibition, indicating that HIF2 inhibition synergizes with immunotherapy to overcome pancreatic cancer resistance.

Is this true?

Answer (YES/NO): NO